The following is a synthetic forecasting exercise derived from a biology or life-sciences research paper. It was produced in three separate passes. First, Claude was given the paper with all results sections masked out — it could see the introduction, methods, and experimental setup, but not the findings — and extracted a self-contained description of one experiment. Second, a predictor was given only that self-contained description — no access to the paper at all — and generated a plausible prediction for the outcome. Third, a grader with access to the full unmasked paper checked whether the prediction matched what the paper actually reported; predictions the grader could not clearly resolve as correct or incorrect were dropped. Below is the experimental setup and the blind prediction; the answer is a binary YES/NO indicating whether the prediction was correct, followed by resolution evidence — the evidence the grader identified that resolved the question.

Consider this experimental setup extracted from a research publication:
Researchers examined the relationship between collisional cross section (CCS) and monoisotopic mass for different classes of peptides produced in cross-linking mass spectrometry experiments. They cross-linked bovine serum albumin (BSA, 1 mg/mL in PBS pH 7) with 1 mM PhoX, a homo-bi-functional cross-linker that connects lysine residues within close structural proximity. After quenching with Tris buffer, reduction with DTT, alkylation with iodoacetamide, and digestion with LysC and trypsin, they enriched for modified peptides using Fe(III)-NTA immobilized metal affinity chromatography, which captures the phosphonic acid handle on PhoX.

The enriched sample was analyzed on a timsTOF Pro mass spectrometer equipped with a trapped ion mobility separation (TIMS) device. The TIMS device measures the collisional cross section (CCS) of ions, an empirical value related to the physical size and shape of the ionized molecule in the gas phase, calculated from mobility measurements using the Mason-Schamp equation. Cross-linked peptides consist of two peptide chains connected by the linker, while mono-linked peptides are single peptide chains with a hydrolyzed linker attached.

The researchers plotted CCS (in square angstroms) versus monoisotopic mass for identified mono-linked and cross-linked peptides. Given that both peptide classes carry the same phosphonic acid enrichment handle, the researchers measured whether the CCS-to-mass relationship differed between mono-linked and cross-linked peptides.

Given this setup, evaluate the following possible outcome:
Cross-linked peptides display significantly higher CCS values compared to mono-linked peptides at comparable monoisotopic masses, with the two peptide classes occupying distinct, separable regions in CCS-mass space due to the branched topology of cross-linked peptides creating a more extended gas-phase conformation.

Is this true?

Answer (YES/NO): YES